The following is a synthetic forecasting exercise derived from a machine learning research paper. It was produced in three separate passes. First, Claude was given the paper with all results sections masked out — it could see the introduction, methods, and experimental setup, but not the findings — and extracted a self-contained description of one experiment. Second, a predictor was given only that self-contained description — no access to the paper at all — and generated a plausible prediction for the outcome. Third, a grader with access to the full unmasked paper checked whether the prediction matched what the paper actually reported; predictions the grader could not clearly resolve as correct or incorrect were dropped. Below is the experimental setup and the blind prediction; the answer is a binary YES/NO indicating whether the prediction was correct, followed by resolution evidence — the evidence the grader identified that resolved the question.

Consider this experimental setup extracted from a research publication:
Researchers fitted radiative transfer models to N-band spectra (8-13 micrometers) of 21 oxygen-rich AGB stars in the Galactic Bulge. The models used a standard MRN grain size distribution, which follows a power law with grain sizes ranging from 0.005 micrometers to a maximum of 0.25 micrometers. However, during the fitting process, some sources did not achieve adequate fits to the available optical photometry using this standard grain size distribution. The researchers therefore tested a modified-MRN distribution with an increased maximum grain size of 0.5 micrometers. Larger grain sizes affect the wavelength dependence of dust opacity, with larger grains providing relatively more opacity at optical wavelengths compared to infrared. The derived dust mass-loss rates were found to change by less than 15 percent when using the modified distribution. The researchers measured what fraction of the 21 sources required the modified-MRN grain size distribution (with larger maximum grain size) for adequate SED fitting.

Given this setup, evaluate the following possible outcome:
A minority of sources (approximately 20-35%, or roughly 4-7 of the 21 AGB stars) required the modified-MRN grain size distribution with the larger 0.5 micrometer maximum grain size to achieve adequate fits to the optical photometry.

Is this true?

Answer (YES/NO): NO